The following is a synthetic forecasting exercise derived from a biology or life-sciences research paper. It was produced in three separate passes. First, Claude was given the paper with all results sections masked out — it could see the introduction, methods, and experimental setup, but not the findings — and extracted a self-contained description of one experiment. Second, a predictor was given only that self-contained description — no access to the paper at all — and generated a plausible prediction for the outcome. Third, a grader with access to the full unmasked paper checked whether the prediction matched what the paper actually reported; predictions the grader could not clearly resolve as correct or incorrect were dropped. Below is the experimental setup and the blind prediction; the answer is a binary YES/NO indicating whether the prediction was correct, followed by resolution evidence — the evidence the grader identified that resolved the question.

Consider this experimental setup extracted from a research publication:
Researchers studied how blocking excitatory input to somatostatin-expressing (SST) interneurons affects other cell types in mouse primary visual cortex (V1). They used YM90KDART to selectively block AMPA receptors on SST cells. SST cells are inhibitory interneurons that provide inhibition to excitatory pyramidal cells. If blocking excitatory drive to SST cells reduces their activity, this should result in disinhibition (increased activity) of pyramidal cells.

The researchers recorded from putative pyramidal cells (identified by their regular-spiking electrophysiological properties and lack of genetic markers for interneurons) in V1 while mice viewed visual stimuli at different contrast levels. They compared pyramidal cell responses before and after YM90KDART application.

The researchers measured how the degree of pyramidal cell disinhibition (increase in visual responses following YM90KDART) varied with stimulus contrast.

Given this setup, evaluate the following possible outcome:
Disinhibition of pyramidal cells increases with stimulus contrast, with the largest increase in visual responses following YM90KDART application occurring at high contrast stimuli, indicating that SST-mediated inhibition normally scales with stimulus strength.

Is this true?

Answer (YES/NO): YES